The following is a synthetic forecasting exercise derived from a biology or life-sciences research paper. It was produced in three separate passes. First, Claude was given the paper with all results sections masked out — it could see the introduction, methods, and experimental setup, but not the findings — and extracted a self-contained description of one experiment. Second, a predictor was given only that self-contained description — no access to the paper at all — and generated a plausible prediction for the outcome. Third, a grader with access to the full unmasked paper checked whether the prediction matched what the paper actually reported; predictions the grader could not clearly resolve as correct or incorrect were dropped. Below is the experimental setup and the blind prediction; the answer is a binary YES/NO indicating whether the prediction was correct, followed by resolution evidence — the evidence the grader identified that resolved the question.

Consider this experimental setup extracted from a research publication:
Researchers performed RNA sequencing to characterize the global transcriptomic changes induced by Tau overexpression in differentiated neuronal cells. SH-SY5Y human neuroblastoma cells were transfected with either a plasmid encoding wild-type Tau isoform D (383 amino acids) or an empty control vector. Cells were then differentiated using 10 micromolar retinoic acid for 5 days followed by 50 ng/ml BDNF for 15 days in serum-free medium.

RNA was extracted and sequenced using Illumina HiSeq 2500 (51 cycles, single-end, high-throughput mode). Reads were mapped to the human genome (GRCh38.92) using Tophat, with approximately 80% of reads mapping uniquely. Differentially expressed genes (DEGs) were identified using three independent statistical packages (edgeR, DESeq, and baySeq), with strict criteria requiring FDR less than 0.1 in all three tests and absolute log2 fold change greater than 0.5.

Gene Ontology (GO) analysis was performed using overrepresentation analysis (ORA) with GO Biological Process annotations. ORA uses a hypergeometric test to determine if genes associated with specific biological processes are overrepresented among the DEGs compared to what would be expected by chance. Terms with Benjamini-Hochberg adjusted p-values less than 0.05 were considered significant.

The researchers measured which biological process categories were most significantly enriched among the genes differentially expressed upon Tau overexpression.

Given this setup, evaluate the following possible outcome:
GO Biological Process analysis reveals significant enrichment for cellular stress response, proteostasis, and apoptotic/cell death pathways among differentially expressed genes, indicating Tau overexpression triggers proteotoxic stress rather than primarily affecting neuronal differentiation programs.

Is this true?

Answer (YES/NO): NO